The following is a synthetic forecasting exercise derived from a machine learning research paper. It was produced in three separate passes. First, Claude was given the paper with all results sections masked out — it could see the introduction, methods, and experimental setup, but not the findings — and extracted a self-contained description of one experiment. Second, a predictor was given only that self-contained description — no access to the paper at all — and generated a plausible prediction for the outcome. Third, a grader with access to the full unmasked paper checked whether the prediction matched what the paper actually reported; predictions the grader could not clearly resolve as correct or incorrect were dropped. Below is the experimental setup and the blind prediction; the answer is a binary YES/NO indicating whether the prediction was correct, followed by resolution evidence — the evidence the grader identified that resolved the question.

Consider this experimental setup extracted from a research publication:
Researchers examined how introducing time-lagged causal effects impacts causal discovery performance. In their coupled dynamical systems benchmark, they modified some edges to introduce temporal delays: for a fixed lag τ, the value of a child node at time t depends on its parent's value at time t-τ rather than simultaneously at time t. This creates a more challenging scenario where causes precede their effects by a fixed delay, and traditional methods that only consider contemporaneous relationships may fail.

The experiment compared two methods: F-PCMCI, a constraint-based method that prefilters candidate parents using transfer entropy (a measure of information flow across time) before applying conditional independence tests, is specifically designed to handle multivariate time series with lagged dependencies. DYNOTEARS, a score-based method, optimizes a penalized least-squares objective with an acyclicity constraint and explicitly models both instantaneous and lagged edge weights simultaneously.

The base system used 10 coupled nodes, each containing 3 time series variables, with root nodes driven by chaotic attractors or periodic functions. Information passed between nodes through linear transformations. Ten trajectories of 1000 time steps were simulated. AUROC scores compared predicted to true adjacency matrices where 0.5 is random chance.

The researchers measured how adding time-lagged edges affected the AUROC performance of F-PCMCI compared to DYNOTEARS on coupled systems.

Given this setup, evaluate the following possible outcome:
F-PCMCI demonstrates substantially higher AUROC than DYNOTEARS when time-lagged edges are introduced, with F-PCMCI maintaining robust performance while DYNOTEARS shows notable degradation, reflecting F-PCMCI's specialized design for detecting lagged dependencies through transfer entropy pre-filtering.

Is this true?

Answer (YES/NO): NO